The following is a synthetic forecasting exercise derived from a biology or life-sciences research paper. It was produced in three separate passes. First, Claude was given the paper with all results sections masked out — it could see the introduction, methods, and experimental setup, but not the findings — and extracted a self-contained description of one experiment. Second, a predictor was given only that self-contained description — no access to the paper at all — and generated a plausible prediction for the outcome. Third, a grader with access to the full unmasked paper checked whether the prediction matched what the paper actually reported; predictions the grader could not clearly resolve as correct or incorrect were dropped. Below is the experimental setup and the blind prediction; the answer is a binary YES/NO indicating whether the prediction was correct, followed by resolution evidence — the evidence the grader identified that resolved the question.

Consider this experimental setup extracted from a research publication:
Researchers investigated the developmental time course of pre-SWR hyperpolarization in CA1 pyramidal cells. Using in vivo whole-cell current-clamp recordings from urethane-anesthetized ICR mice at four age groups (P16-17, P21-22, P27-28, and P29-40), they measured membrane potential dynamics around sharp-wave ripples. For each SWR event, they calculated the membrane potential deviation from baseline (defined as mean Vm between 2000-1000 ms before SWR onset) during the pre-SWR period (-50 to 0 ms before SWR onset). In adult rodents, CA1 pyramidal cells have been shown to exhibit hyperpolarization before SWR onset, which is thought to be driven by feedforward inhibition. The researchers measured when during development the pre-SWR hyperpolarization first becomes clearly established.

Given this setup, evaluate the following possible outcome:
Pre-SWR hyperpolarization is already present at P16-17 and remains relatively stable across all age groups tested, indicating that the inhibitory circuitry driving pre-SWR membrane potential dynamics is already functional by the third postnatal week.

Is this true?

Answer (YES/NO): NO